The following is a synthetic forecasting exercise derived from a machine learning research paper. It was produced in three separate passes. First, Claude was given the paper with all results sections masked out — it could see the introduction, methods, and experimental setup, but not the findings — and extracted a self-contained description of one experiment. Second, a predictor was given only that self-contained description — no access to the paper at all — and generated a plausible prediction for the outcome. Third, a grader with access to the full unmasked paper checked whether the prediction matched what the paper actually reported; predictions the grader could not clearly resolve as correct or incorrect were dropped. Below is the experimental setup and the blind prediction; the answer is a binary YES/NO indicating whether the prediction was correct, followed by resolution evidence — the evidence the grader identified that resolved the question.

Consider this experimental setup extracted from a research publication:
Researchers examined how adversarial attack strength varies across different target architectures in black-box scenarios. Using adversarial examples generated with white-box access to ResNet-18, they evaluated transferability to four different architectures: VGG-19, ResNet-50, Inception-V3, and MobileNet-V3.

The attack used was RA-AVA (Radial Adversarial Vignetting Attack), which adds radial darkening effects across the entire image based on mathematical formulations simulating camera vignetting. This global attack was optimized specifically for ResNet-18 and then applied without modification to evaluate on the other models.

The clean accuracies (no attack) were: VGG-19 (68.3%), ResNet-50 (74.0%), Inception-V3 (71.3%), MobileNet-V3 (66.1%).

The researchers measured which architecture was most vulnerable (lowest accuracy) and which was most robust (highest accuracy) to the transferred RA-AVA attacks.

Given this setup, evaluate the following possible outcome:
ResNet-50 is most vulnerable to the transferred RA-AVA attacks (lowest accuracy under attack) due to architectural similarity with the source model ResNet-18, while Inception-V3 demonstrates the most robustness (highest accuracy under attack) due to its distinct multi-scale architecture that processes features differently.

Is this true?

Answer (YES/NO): NO